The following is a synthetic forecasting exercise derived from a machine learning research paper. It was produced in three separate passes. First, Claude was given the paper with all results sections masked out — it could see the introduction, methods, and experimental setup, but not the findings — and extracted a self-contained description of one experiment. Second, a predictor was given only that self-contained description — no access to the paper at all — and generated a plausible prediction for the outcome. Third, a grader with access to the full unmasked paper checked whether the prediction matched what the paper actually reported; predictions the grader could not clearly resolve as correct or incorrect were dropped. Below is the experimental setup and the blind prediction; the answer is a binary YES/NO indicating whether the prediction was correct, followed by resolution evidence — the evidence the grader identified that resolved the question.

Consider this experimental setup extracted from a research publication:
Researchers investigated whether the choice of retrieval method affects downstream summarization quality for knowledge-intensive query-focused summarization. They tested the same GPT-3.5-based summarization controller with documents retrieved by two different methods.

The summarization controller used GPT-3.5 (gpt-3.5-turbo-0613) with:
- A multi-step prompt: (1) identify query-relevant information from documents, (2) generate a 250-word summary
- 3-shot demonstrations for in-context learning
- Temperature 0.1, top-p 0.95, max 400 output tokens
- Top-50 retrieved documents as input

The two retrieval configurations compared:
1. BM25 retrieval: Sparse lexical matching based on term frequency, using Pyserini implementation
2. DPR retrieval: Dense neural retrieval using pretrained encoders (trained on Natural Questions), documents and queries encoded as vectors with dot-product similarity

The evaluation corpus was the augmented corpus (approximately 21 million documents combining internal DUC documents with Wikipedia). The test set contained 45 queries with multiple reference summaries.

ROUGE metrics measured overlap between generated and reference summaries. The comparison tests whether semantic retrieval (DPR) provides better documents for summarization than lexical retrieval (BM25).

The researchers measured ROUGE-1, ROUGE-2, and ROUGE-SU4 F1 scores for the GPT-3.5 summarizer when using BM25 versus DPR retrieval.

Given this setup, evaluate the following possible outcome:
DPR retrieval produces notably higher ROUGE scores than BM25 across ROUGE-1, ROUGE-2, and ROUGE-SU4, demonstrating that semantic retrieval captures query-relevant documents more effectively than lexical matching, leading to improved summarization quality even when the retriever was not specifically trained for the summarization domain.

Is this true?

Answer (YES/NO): NO